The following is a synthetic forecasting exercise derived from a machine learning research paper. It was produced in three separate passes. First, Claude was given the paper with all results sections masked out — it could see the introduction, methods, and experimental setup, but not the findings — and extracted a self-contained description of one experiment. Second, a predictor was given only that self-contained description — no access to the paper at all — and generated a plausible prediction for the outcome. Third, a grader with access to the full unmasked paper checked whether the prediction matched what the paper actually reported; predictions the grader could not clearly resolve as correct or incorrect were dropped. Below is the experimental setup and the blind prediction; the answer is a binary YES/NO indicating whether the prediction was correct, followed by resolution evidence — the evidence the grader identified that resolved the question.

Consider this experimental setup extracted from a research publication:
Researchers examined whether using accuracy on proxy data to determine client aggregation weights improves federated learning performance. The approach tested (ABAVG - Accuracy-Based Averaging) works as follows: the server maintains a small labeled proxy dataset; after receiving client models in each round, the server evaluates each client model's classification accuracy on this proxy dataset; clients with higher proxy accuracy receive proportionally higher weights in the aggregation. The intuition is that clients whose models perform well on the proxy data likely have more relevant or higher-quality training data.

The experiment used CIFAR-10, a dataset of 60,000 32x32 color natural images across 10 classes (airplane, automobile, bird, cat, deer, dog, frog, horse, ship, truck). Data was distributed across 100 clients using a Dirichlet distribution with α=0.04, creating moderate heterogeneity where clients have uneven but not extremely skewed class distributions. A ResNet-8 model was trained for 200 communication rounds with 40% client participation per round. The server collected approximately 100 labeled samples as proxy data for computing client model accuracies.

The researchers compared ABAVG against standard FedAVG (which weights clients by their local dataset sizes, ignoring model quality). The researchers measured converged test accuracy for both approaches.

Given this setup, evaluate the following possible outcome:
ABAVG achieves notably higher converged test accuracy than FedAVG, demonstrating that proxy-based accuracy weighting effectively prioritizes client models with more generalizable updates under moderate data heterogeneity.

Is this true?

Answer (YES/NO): NO